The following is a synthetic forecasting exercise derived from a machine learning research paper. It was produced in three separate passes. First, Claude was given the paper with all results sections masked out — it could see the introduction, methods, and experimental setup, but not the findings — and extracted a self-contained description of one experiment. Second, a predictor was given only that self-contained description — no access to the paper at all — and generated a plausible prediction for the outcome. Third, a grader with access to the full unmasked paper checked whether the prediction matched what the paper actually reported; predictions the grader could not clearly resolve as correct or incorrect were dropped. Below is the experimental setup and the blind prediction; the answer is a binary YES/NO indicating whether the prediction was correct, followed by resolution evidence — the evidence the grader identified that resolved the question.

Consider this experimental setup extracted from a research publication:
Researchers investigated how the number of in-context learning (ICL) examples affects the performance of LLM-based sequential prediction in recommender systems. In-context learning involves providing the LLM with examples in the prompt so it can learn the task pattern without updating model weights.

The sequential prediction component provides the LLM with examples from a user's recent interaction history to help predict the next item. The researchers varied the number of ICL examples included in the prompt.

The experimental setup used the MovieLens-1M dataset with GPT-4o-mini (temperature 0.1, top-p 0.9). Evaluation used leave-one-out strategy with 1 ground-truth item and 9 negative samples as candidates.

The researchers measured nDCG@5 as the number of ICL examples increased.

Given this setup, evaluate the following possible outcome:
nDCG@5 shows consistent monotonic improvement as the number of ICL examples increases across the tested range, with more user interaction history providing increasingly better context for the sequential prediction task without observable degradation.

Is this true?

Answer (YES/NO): NO